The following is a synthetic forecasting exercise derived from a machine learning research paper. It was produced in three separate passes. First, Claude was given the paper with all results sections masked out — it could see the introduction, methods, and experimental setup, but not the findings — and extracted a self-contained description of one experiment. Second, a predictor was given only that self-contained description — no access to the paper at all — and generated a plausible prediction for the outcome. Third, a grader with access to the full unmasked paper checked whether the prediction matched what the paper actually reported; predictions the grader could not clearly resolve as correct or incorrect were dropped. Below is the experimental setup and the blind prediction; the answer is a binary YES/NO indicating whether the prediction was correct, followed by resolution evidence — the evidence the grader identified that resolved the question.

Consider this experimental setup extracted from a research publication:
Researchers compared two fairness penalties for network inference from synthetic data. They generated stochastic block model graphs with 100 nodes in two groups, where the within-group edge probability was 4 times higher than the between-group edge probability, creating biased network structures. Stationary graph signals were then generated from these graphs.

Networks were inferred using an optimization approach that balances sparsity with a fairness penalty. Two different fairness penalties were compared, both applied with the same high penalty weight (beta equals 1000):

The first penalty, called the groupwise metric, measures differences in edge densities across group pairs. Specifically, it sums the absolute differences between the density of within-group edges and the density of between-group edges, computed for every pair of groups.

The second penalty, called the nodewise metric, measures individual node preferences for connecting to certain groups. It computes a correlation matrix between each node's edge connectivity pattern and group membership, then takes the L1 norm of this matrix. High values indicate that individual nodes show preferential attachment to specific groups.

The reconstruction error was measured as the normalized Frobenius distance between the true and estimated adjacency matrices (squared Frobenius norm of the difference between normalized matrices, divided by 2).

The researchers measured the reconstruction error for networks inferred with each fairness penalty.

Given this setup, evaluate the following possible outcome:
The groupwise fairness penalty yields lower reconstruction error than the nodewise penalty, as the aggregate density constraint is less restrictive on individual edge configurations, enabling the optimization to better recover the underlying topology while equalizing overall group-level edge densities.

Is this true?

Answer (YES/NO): YES